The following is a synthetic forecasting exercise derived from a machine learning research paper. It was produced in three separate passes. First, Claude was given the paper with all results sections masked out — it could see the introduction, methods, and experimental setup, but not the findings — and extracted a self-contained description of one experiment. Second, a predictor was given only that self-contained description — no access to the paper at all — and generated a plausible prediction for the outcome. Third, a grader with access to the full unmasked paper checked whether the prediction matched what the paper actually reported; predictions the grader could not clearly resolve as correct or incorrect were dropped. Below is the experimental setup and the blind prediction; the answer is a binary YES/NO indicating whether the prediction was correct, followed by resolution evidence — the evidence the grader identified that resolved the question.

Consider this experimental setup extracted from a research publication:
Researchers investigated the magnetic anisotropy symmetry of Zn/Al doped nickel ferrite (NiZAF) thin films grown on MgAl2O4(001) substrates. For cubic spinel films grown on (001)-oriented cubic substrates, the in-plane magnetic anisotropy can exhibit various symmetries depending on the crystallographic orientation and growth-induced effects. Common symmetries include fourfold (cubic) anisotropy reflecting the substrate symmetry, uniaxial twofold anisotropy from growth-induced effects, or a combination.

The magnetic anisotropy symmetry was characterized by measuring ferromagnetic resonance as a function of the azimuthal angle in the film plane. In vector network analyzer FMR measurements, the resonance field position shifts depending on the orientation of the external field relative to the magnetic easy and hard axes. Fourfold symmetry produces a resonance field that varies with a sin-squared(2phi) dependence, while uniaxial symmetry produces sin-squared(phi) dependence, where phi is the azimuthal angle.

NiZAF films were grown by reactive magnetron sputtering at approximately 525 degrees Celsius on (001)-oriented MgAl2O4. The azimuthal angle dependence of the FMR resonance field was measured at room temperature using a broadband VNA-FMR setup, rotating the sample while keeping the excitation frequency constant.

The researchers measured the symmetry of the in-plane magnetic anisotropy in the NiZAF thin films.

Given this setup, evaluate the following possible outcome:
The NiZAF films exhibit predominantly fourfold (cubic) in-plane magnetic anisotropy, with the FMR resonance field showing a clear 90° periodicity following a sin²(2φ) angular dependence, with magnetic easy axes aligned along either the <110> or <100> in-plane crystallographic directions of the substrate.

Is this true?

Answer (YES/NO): YES